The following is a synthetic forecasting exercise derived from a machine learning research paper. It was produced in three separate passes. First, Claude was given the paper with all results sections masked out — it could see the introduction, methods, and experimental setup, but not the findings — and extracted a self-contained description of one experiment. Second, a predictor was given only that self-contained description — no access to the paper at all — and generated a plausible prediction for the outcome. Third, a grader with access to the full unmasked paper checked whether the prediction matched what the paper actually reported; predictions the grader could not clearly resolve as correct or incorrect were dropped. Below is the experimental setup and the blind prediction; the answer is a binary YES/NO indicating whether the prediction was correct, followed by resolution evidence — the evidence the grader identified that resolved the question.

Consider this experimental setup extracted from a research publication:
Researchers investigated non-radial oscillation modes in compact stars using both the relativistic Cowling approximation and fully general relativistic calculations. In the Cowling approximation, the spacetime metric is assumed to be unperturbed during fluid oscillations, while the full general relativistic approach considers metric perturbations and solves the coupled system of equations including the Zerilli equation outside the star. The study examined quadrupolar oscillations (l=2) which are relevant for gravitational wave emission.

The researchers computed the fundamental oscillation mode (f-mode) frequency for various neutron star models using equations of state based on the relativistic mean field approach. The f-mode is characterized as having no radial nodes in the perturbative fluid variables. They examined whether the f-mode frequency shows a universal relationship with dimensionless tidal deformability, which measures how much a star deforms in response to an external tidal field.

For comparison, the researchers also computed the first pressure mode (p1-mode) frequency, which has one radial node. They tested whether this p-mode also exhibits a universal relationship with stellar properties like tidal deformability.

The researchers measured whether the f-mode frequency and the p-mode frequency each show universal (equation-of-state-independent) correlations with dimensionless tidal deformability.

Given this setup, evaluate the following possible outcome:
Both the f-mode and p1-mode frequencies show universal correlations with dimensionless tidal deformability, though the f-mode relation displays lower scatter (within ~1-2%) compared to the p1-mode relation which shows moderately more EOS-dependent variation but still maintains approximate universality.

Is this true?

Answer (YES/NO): NO